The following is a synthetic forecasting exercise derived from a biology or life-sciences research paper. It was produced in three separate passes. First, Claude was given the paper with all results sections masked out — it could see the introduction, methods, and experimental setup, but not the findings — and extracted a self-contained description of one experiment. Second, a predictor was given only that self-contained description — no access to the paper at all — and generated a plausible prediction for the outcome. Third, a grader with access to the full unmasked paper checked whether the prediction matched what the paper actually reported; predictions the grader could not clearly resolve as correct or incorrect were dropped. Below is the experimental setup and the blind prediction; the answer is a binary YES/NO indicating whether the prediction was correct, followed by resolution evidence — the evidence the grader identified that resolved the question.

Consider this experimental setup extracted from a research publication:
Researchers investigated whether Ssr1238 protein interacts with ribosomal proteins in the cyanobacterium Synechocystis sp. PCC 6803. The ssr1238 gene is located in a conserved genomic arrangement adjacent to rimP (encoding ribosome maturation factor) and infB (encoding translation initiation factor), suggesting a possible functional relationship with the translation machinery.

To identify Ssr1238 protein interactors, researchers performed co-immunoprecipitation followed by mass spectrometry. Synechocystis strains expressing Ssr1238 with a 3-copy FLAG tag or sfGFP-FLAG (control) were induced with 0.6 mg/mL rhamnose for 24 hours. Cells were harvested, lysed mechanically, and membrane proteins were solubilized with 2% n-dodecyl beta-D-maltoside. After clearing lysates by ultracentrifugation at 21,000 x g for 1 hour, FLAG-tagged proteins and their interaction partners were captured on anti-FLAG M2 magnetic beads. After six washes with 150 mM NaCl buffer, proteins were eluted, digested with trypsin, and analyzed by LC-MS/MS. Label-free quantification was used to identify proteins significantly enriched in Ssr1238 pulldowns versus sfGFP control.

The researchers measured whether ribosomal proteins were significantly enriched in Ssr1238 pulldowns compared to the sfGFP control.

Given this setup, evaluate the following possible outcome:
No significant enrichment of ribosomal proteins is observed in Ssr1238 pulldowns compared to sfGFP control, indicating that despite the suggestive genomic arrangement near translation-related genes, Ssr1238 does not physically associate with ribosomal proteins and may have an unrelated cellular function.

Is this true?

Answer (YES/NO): NO